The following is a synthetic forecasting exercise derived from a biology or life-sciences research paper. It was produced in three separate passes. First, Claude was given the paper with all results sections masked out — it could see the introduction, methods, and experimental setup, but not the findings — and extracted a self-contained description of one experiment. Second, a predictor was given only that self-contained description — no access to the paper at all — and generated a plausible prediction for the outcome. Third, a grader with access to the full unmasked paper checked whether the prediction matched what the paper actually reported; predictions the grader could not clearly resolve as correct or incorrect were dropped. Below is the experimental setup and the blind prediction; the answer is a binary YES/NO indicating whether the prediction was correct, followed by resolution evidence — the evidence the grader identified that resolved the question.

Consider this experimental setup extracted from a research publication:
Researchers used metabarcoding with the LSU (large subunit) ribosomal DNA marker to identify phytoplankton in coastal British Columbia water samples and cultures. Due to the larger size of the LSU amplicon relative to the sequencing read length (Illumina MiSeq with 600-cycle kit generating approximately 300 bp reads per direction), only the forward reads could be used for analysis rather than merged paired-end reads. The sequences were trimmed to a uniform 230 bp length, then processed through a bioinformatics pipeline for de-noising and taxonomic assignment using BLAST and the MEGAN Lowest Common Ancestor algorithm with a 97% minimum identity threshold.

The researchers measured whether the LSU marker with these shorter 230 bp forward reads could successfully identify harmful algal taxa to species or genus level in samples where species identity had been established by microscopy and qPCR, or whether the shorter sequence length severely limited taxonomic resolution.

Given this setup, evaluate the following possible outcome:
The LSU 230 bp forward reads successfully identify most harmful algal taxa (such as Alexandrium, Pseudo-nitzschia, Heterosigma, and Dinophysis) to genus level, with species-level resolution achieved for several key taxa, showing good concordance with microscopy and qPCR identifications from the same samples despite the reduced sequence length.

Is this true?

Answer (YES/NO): YES